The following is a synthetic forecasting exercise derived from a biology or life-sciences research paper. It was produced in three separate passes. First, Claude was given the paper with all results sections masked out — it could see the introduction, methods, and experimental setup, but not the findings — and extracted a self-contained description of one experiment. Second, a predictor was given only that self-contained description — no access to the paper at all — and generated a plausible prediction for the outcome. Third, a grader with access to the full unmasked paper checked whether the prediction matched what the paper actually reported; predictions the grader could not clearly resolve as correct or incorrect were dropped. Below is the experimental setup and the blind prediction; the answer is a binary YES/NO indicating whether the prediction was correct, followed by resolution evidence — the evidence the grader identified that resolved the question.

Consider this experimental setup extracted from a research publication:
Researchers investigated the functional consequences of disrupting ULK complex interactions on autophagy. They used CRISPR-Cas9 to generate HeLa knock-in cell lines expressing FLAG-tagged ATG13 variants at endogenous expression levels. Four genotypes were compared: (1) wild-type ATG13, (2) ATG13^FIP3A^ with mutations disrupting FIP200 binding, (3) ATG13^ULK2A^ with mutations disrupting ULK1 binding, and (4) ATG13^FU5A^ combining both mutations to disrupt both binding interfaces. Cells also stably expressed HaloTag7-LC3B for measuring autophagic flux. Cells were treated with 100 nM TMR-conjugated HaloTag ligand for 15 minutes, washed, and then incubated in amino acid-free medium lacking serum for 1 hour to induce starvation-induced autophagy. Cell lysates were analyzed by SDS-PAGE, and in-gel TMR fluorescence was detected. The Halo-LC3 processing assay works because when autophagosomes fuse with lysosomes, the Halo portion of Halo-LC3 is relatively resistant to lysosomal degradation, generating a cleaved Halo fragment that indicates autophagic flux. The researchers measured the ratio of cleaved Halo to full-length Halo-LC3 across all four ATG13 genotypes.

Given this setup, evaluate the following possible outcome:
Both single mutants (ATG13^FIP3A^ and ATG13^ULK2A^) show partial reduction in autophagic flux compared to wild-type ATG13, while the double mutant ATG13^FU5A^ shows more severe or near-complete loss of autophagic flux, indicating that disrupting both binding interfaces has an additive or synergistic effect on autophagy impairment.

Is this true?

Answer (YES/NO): YES